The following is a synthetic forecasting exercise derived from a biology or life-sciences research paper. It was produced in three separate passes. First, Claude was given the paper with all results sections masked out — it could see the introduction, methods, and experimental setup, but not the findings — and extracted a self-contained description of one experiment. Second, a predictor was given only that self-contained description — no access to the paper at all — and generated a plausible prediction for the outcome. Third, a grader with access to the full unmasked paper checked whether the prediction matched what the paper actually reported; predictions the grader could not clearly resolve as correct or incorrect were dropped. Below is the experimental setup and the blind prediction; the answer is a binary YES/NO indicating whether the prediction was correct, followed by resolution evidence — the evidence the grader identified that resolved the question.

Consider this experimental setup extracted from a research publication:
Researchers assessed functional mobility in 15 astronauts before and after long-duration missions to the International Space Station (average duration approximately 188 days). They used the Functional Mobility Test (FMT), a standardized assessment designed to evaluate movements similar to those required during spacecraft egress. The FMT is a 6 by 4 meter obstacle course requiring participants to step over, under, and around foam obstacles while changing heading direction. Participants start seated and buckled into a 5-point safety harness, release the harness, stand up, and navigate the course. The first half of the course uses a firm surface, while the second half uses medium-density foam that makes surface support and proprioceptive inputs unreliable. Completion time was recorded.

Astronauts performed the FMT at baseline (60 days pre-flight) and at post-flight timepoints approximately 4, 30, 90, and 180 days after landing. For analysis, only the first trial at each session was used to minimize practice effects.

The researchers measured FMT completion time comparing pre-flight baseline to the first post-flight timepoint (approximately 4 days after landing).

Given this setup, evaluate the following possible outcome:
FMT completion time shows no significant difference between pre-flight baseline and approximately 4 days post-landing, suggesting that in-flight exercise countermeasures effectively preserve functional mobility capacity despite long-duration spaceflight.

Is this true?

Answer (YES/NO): NO